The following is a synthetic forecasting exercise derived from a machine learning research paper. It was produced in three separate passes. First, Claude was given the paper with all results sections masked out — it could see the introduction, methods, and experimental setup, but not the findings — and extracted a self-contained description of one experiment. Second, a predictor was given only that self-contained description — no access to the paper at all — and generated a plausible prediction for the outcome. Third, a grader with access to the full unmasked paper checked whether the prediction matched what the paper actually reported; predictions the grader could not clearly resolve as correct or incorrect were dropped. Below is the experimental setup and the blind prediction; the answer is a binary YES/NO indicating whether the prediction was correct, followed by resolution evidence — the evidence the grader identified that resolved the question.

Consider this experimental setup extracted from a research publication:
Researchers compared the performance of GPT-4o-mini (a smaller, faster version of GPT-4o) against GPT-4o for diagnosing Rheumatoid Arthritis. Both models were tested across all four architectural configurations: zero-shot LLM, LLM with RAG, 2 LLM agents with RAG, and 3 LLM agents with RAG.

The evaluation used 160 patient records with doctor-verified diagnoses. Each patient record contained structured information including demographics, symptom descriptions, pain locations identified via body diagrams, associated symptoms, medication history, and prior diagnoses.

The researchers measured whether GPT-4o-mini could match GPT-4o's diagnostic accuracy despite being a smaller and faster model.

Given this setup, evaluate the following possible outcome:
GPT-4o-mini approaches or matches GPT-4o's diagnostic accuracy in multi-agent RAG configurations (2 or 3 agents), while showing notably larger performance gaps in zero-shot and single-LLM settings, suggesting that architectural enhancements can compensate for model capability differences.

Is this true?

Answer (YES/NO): NO